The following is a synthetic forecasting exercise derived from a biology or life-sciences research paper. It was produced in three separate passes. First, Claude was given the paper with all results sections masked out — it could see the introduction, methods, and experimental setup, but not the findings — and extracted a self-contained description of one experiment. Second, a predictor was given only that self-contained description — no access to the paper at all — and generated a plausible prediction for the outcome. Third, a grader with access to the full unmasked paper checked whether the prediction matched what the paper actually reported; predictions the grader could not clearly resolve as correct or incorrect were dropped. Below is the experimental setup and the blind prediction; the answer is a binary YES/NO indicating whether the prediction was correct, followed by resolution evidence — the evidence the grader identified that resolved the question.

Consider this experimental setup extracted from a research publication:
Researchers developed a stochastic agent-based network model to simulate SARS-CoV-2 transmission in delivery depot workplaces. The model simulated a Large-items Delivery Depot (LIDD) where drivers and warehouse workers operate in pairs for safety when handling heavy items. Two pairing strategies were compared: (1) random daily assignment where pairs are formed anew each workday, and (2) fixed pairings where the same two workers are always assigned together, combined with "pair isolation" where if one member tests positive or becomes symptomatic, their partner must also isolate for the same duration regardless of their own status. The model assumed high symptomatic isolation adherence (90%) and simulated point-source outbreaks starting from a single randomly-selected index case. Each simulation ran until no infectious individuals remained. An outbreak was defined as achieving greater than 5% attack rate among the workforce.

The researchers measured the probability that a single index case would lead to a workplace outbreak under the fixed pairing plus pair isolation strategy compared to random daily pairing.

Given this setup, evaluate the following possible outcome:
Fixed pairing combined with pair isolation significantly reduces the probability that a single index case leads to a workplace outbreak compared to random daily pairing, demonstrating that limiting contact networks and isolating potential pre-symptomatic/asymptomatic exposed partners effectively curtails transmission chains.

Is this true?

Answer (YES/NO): YES